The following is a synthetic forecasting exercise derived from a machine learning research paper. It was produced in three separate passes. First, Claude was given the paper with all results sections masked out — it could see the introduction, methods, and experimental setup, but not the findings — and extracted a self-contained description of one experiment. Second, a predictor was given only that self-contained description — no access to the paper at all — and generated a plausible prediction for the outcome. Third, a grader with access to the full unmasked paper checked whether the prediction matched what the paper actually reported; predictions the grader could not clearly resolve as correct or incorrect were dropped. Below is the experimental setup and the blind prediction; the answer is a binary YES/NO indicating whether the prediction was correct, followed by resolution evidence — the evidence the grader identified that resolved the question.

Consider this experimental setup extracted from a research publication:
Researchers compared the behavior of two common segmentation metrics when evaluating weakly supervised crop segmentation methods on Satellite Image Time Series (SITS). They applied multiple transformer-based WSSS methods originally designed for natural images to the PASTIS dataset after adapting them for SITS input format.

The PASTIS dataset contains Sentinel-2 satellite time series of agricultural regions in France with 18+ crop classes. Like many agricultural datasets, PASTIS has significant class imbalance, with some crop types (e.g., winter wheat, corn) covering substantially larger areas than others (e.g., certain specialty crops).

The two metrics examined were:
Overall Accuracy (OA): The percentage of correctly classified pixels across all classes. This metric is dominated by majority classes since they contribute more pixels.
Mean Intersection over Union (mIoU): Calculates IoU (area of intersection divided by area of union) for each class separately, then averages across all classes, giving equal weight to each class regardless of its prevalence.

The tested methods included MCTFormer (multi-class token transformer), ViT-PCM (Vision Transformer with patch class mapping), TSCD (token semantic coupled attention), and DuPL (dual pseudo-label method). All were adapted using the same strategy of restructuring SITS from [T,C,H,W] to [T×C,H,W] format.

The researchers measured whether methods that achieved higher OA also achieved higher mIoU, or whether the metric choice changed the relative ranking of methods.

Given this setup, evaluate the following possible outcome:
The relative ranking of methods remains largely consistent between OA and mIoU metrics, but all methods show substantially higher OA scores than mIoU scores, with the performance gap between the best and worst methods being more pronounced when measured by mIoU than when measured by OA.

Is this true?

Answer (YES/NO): YES